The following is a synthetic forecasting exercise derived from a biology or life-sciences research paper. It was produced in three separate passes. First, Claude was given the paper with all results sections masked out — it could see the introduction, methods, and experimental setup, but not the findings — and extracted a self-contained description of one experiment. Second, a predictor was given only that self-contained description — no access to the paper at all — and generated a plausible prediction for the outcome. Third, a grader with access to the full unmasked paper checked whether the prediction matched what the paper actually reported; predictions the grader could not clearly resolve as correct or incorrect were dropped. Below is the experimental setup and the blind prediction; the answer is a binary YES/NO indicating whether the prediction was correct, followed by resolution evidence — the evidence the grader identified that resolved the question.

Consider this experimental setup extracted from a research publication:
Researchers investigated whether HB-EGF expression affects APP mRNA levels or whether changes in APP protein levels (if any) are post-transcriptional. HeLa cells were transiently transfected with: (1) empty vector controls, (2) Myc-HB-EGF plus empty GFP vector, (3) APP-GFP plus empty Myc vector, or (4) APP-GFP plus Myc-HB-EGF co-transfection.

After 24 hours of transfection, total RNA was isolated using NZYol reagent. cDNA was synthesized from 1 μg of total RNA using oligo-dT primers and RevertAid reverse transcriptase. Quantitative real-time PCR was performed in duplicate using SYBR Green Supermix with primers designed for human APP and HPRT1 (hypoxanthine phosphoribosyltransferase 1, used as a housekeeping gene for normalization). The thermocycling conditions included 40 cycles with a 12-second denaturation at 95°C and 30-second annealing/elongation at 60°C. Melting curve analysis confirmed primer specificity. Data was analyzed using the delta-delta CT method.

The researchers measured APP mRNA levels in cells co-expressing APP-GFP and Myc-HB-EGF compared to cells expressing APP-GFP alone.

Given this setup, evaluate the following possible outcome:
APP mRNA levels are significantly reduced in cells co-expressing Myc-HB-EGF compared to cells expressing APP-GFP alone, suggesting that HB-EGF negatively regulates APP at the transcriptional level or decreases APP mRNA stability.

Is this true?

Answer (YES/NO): NO